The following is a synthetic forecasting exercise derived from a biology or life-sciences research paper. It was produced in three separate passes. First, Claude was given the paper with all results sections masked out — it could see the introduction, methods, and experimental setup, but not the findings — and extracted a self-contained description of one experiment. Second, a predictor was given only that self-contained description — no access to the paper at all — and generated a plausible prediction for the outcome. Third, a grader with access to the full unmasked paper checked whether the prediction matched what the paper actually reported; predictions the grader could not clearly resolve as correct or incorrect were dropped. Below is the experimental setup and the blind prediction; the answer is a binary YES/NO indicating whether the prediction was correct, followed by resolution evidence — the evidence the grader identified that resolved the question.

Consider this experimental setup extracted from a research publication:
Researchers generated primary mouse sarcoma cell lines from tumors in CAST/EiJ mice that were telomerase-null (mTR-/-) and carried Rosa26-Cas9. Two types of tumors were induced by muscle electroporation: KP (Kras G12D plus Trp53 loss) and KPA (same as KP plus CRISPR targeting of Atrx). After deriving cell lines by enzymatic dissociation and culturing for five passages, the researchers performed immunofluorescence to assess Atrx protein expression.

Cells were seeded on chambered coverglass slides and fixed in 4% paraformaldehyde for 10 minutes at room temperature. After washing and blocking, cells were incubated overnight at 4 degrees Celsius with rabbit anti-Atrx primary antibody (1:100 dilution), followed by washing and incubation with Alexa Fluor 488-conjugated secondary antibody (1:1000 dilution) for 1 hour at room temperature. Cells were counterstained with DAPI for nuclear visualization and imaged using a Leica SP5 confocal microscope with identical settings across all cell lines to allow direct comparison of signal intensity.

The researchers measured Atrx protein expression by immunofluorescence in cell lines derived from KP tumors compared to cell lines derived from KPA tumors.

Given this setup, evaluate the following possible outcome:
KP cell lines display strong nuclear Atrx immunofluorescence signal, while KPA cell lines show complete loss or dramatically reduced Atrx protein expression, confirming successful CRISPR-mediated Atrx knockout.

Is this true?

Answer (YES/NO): NO